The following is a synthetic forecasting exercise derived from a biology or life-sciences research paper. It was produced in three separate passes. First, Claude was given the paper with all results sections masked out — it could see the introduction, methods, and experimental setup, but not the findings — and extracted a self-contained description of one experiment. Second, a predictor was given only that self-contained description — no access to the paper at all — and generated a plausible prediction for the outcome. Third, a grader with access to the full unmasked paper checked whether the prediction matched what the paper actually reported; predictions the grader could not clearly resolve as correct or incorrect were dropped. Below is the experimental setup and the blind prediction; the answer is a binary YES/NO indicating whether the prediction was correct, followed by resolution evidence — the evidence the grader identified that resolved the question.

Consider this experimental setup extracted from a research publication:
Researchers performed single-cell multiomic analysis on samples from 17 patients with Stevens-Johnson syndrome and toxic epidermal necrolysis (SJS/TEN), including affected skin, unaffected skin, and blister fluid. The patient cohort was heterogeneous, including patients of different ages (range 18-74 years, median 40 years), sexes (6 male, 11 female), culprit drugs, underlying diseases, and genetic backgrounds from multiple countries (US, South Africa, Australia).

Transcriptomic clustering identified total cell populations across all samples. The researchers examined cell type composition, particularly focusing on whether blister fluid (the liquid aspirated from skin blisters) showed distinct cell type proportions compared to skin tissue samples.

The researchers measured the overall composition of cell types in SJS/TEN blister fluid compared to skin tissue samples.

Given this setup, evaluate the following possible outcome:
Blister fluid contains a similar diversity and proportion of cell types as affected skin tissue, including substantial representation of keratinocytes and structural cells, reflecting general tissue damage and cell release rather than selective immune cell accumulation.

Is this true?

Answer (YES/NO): NO